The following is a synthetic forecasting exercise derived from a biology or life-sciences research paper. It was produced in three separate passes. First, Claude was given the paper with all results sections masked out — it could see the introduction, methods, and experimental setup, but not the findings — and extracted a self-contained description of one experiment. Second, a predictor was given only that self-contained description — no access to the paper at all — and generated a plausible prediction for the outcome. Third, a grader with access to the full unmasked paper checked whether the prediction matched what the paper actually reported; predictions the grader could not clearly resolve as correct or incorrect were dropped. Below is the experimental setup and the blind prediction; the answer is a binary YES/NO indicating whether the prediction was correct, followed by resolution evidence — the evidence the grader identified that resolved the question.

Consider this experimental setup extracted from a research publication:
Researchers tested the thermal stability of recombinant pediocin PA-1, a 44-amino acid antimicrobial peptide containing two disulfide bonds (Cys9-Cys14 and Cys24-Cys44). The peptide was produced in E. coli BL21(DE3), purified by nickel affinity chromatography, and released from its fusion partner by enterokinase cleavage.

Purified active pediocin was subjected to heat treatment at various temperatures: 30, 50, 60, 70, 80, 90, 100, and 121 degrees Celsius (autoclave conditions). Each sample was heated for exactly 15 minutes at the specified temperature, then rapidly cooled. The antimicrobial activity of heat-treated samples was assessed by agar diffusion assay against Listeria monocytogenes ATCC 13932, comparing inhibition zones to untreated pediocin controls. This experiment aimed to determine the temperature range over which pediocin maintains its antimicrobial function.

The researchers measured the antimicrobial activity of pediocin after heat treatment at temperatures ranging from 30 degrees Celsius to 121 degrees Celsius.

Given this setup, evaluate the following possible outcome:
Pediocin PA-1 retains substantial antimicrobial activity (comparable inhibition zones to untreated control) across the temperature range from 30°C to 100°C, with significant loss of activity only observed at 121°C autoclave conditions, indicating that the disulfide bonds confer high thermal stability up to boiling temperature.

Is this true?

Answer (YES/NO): YES